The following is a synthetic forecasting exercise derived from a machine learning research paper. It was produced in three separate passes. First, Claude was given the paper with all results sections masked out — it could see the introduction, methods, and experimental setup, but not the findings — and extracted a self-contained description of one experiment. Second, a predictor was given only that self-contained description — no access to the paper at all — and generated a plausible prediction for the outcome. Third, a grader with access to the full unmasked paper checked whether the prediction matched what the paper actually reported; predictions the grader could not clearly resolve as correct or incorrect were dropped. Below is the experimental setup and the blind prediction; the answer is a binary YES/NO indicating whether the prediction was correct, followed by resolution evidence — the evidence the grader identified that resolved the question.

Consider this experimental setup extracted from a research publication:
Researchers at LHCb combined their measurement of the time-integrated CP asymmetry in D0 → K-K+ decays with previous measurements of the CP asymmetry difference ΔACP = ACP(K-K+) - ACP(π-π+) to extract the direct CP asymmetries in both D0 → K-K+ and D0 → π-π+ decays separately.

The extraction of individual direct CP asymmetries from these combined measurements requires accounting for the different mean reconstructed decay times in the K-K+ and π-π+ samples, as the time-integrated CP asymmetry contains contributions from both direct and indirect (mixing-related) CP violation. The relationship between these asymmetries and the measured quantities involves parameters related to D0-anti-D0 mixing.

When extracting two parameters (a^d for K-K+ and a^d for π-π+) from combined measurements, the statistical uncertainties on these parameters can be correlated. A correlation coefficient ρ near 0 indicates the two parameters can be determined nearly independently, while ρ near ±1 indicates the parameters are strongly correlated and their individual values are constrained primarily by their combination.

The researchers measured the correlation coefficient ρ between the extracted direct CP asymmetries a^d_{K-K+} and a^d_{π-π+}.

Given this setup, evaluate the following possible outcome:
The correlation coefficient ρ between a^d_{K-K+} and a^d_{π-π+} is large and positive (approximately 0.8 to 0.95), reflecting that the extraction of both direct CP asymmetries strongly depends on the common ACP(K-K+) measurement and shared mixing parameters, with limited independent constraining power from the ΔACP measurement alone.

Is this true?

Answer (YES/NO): YES